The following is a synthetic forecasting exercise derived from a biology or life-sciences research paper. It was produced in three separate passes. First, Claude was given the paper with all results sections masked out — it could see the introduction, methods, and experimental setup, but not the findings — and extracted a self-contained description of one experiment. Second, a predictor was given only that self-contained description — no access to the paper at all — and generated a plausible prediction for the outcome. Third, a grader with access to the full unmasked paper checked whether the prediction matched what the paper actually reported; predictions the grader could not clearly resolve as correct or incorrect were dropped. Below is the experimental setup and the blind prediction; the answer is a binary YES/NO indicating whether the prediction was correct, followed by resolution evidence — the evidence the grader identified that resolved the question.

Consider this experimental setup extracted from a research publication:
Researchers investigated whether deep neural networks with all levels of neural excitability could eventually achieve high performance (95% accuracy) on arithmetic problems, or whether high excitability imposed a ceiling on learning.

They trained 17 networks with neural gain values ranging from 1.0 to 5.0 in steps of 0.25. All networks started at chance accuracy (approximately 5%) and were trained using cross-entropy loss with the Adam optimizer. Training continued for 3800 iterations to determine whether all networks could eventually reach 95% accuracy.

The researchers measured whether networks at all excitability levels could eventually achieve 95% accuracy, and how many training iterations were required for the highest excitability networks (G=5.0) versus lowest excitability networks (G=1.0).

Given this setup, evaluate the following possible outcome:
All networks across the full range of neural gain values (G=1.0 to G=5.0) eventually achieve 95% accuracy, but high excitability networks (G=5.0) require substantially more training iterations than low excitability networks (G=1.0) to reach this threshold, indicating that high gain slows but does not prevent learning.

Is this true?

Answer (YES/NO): YES